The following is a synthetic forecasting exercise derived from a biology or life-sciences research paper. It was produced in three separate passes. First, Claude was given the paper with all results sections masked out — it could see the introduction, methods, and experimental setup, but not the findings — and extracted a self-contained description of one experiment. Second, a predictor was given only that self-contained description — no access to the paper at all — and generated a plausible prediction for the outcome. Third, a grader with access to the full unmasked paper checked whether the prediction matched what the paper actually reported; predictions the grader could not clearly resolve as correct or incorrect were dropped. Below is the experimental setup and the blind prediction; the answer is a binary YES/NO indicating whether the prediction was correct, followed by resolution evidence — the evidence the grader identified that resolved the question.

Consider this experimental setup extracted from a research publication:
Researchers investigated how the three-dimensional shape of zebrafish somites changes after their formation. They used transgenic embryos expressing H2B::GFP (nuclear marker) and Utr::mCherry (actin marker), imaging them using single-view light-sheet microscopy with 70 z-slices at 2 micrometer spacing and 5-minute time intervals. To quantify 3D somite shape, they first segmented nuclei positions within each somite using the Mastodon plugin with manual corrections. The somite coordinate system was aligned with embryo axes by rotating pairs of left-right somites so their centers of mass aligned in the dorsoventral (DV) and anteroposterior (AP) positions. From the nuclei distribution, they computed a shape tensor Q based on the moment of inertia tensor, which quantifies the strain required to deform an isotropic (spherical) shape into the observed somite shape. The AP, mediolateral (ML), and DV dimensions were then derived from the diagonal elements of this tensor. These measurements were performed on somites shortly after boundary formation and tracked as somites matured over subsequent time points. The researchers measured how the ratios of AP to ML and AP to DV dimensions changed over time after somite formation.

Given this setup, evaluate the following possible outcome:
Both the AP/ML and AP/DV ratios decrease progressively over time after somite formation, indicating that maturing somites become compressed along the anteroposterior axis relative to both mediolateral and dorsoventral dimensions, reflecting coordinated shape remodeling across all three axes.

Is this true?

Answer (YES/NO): NO